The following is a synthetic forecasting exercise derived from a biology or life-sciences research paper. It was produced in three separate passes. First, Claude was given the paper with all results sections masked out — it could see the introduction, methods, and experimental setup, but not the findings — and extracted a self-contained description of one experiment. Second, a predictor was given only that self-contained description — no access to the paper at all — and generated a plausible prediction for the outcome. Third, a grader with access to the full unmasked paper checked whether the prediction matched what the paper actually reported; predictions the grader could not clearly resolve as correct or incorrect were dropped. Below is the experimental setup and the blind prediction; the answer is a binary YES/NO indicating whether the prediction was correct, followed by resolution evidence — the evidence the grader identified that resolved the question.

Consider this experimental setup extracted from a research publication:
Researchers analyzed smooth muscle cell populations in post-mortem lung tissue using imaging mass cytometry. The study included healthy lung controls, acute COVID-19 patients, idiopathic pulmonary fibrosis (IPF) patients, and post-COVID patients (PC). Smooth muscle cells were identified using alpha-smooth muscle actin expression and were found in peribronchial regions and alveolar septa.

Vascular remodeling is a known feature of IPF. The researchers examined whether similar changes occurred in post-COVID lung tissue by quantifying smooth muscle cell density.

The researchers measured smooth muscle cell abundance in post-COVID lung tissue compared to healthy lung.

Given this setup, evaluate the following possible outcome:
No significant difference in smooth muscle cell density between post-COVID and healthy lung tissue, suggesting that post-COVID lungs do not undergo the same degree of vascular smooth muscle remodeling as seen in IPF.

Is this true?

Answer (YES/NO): NO